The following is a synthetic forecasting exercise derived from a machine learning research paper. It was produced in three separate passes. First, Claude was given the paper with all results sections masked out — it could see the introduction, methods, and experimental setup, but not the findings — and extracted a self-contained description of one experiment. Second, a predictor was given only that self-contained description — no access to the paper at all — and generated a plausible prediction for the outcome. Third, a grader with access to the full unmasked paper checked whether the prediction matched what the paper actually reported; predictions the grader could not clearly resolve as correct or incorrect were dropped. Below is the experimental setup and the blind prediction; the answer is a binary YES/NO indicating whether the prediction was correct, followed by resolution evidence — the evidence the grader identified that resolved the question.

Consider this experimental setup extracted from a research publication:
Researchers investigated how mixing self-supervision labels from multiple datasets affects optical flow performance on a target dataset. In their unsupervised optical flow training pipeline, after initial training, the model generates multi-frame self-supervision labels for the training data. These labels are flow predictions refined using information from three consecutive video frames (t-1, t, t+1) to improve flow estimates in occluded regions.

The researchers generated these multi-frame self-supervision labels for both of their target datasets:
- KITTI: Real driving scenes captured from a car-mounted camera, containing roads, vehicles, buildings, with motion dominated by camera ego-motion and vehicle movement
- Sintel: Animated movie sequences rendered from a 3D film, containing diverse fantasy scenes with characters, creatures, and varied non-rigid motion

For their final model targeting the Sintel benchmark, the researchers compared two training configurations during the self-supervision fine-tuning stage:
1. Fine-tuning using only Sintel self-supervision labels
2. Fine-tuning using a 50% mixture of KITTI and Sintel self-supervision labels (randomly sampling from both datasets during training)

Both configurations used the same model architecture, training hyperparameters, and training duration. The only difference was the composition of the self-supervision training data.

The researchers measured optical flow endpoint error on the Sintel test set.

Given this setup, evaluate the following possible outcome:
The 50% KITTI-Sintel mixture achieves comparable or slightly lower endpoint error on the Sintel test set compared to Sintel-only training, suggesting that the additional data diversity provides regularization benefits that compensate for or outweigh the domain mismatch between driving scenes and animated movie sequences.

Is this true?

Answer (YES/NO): YES